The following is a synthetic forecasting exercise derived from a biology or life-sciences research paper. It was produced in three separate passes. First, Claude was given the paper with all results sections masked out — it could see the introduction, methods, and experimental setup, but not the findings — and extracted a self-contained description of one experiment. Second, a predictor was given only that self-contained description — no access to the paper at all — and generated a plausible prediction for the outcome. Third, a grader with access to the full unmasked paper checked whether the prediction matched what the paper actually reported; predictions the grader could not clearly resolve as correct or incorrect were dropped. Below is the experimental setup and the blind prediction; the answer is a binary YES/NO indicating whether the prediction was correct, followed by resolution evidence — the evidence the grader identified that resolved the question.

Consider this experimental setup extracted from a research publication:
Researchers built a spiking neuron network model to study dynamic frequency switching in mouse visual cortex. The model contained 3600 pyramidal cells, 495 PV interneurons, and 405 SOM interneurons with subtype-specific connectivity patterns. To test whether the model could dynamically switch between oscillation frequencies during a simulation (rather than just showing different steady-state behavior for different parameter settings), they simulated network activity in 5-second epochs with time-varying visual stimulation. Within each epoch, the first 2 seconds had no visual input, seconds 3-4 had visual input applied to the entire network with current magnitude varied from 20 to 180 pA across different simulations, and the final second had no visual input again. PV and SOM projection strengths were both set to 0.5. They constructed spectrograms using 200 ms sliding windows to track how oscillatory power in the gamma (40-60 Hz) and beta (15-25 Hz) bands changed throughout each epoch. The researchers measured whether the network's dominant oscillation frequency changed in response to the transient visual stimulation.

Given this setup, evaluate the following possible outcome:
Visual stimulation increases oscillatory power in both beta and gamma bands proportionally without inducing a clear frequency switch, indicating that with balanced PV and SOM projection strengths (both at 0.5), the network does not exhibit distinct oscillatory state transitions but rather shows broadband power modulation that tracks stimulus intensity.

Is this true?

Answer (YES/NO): NO